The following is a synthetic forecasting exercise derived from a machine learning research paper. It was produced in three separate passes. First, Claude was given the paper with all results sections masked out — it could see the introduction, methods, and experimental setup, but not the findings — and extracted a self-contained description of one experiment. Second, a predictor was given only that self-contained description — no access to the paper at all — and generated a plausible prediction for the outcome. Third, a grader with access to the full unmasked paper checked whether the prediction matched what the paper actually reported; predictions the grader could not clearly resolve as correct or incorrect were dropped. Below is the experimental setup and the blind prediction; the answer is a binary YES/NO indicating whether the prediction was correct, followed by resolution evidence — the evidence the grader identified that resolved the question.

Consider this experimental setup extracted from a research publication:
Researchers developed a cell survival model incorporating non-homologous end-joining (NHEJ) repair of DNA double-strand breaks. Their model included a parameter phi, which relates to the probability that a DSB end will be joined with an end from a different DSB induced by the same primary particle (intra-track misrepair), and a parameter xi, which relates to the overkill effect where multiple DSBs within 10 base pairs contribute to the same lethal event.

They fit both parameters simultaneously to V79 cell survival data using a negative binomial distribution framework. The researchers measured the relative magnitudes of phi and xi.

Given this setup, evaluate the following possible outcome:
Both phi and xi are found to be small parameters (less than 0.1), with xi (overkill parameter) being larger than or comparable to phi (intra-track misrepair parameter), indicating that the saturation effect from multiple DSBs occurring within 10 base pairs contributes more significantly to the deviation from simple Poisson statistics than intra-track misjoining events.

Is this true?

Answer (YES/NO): NO